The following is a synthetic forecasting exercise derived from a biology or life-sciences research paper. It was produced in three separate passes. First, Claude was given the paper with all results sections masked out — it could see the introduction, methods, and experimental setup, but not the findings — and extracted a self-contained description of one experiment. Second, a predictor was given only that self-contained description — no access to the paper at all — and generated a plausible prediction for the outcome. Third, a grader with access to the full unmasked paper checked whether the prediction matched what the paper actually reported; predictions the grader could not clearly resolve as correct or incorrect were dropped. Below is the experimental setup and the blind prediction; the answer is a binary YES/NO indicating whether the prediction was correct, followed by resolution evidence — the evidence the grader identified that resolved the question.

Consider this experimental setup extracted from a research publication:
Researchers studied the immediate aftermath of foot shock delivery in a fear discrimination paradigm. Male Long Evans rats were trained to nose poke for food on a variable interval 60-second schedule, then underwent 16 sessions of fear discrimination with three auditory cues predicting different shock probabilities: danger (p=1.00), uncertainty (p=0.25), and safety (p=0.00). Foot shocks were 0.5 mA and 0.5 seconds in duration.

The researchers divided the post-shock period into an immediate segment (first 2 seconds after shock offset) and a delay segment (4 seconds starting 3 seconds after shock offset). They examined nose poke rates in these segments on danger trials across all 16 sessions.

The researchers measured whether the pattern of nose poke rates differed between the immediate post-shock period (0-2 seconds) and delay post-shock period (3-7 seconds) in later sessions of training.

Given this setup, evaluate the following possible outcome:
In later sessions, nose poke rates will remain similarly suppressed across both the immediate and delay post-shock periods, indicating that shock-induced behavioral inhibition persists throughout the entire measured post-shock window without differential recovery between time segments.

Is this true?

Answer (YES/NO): NO